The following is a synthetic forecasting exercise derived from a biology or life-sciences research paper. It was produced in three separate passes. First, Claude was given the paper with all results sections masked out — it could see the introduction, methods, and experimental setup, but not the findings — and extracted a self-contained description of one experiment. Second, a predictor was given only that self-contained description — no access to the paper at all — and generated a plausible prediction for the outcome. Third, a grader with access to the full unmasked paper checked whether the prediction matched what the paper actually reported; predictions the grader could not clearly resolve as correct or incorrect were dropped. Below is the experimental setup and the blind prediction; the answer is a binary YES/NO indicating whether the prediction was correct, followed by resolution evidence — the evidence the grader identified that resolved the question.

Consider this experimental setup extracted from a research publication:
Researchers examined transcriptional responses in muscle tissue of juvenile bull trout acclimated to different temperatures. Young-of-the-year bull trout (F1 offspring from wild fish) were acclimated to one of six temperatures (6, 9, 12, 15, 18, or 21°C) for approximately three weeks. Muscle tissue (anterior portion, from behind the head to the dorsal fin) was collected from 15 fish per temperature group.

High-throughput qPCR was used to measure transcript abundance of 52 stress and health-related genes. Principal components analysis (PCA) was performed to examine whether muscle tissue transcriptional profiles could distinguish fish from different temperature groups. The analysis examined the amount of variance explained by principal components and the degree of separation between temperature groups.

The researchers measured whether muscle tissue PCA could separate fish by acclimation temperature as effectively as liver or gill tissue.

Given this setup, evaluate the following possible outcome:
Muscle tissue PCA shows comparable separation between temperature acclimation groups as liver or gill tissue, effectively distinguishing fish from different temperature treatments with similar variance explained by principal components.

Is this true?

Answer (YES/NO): NO